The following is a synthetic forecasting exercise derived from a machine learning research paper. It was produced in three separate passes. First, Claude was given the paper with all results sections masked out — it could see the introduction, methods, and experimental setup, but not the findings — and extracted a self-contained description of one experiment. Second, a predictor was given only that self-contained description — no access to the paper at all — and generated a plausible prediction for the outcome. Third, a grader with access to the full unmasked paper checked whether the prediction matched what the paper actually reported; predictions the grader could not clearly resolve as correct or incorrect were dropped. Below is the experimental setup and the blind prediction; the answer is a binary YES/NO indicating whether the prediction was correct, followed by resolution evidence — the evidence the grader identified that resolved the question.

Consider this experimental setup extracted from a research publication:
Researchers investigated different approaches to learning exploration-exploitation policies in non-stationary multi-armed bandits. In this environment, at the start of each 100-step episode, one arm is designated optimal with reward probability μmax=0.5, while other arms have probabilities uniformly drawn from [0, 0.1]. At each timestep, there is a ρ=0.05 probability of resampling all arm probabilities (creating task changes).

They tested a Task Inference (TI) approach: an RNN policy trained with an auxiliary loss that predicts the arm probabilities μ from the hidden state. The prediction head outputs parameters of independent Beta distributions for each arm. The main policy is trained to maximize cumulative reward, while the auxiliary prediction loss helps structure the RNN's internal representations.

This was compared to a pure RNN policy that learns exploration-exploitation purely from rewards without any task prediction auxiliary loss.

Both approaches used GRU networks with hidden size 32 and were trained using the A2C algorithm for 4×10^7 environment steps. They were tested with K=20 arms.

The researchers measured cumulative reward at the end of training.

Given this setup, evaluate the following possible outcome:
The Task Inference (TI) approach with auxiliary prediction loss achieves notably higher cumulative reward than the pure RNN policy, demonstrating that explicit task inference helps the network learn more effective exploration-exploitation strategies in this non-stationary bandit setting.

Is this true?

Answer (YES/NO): NO